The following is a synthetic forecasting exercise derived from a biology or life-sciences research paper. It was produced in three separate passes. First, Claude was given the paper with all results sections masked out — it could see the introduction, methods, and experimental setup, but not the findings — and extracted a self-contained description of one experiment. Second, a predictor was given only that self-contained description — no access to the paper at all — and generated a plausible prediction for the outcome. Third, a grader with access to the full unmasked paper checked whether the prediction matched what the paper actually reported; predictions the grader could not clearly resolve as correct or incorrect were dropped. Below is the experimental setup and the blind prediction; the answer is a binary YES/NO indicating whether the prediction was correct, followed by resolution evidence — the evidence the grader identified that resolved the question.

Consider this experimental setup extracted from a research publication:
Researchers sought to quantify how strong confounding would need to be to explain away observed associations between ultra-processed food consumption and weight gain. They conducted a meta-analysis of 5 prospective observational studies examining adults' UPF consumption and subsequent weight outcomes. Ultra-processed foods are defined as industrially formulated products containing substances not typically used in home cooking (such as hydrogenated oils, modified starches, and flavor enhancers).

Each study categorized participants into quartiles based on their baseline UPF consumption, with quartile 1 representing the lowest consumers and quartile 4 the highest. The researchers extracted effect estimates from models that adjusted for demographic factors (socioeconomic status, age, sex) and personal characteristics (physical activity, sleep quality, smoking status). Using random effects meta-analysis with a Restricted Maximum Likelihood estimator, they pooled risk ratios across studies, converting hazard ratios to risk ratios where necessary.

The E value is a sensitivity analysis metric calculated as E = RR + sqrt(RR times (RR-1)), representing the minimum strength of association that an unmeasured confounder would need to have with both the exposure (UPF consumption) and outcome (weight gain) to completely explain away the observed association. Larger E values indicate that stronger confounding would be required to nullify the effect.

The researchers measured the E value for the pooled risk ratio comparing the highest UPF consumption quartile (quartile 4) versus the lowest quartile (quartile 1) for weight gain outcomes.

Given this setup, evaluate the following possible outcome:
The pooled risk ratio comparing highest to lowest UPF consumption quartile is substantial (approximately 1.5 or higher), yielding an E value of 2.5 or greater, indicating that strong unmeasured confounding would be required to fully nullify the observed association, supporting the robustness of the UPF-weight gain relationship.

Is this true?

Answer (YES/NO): NO